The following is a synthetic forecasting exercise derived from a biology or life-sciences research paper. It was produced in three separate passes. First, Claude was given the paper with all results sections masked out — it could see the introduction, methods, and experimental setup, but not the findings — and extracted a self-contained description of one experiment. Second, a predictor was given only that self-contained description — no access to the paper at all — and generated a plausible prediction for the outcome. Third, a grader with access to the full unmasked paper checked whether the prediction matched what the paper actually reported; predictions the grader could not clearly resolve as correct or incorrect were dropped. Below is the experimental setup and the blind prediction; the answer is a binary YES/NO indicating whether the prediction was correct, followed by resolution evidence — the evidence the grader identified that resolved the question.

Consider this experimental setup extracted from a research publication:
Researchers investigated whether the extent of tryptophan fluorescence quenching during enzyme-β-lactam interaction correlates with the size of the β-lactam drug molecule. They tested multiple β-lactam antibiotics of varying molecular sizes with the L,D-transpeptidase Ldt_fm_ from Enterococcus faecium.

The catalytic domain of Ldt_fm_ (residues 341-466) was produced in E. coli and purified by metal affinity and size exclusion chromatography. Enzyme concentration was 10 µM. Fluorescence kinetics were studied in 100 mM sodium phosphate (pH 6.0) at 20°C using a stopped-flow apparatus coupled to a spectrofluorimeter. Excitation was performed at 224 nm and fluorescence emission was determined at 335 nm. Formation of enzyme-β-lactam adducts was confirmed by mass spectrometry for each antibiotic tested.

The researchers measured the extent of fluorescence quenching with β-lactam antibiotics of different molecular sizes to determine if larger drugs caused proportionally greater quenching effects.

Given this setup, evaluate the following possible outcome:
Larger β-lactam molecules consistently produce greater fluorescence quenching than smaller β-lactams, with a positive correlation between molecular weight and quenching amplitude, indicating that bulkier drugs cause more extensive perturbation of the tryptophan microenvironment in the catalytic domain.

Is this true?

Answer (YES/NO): NO